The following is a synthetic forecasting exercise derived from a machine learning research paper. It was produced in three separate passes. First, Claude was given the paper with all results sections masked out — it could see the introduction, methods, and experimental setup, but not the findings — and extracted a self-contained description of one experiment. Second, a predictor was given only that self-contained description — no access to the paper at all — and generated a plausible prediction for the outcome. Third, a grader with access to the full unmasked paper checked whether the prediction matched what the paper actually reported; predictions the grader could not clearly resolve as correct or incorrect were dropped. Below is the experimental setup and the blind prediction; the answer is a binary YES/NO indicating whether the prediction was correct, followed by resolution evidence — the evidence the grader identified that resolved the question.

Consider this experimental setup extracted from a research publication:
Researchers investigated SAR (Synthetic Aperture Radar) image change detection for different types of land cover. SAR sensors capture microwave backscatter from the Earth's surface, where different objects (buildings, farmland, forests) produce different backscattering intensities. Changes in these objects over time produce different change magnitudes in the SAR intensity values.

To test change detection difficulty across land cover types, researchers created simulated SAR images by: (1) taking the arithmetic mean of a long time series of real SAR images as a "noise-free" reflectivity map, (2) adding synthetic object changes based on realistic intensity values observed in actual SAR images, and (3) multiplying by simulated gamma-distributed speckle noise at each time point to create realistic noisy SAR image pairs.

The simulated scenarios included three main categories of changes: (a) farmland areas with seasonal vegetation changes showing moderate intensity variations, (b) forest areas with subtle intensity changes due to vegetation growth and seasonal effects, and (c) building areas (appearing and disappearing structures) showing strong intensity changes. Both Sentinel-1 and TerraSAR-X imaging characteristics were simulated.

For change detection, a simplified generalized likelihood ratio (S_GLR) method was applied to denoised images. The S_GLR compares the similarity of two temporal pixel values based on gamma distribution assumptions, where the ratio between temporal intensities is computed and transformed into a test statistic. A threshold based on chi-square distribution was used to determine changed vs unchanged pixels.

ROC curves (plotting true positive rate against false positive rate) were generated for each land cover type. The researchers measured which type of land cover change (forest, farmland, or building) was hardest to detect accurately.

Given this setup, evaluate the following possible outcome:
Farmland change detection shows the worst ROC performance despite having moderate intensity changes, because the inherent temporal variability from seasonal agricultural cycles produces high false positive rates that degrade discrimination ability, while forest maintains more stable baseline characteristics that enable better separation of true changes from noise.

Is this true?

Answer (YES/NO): NO